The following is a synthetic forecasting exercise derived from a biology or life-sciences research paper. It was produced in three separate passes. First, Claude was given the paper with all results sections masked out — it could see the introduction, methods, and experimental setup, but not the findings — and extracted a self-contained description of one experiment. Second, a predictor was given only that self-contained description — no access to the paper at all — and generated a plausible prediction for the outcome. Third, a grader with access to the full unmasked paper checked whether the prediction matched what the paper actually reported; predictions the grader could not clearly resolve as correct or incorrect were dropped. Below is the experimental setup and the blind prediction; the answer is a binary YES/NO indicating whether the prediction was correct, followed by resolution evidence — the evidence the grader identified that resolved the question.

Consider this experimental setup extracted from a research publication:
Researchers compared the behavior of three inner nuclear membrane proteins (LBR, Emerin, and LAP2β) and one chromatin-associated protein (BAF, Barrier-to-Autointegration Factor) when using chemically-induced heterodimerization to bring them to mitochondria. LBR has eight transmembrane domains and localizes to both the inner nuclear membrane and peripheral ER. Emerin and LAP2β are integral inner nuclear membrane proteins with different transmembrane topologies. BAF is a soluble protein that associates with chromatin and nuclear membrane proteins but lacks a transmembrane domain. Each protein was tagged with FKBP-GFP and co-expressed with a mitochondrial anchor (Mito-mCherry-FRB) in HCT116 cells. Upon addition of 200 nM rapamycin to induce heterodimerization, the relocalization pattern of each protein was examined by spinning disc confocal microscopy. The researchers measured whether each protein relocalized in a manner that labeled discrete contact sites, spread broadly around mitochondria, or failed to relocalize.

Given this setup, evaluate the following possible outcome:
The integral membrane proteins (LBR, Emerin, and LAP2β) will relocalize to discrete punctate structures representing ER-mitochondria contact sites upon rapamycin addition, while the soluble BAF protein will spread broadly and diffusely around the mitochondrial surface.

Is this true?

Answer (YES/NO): NO